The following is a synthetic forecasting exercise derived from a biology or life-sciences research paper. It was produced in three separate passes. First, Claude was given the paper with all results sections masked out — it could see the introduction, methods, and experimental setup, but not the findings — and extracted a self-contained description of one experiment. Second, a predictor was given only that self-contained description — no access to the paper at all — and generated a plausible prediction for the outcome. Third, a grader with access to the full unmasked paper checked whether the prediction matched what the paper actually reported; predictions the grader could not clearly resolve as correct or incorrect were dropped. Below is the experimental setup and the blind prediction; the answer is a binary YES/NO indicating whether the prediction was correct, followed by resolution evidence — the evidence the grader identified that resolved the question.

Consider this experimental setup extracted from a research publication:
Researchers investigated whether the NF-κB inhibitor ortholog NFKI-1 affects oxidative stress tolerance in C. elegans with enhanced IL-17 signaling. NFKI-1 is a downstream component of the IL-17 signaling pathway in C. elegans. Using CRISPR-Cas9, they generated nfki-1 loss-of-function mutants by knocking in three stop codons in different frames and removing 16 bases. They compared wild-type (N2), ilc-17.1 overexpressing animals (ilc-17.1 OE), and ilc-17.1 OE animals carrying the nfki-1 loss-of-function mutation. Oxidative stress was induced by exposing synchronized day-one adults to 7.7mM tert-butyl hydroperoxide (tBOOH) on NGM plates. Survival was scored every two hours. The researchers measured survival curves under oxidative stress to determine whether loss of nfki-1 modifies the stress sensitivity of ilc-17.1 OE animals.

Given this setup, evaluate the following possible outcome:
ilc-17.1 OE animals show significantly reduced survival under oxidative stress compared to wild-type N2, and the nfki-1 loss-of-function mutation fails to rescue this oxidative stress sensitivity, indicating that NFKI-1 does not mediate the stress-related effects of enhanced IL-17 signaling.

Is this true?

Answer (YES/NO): NO